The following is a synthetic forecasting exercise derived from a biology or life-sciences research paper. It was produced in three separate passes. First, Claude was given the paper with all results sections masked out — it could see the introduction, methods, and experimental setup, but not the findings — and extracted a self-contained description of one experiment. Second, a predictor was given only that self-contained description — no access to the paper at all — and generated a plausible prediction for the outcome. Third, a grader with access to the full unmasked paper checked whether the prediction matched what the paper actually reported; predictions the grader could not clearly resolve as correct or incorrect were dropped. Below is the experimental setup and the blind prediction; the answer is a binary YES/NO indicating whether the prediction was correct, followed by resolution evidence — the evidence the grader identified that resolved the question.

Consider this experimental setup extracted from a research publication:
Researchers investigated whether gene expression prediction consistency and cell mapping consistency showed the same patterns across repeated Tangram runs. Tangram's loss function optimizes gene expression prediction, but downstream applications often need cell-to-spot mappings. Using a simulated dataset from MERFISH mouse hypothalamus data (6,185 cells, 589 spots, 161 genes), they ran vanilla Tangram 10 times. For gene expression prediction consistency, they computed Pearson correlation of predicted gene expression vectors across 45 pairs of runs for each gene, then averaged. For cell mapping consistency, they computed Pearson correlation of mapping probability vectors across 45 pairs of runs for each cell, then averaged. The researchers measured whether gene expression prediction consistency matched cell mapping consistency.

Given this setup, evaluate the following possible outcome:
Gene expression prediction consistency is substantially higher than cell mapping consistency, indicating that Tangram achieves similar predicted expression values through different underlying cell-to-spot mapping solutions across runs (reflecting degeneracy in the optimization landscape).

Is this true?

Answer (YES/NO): YES